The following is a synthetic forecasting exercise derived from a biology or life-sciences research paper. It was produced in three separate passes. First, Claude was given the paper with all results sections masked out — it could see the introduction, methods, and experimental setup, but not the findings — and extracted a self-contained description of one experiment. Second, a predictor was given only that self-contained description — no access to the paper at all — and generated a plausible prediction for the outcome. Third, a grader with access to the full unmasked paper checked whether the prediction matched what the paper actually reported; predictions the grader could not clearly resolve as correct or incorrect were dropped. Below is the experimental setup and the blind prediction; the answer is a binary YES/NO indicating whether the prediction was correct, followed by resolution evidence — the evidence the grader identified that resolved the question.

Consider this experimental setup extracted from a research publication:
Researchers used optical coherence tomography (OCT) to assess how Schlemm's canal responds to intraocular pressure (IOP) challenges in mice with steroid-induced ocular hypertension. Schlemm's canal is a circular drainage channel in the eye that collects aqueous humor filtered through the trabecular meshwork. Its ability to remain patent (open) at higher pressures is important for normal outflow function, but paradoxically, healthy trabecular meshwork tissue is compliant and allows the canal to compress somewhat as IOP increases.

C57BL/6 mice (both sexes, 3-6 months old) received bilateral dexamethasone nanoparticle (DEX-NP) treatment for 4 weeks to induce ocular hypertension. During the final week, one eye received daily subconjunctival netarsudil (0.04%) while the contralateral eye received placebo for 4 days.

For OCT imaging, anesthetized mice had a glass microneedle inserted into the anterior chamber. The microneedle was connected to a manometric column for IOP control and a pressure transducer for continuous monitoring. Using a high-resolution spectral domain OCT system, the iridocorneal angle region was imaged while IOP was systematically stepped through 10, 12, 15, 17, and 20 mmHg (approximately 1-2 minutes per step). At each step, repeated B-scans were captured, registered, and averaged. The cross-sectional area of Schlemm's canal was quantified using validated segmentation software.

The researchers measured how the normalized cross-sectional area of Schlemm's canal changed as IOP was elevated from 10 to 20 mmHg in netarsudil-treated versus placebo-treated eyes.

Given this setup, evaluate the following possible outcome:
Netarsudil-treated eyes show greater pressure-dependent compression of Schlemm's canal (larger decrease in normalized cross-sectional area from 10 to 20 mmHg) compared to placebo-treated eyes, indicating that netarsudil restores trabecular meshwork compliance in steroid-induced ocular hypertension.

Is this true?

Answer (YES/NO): YES